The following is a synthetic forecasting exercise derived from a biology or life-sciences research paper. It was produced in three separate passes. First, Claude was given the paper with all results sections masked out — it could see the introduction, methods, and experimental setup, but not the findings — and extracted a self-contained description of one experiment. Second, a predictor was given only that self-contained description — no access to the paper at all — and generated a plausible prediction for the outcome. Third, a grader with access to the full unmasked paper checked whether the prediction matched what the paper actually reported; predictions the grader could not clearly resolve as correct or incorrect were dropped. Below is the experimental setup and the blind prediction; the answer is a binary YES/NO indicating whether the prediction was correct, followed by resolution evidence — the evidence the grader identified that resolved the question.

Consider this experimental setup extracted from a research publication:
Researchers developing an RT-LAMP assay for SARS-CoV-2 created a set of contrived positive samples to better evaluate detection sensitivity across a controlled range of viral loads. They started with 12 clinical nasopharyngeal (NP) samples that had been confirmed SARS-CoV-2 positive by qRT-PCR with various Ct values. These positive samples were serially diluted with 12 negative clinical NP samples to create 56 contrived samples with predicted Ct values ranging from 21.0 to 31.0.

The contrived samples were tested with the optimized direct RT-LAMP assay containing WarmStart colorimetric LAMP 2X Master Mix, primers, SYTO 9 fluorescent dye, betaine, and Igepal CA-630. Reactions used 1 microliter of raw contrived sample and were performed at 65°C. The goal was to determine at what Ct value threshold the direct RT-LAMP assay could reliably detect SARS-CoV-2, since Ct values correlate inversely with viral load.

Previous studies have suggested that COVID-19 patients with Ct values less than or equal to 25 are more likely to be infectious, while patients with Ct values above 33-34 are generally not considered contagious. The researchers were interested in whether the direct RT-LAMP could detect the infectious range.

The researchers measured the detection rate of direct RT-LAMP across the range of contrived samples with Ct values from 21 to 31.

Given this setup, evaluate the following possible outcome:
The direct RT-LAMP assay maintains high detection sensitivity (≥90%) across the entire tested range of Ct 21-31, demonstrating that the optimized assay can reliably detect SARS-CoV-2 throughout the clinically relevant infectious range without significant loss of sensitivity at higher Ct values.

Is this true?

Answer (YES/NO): NO